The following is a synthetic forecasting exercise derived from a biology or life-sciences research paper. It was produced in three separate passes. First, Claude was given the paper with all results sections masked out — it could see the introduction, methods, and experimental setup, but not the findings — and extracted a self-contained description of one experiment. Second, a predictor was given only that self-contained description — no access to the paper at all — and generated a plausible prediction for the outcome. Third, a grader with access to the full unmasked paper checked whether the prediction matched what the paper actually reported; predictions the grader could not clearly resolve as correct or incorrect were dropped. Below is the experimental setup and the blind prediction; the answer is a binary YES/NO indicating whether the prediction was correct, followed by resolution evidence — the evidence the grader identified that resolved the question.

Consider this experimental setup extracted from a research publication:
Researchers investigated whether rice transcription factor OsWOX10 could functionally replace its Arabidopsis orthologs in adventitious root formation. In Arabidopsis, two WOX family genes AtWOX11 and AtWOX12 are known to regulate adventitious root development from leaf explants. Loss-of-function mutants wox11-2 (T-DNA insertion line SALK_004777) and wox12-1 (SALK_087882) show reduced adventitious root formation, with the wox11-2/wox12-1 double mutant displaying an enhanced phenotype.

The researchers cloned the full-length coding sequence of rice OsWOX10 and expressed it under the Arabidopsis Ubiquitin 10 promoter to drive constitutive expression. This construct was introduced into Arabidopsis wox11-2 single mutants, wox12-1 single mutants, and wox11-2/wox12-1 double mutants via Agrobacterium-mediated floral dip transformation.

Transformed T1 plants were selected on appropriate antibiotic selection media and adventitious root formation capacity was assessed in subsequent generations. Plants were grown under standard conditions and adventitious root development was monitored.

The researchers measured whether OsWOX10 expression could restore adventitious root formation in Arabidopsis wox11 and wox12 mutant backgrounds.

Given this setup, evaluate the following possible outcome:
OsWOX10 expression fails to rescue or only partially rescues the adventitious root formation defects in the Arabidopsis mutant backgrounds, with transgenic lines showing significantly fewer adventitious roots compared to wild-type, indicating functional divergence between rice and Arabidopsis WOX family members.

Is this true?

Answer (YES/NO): NO